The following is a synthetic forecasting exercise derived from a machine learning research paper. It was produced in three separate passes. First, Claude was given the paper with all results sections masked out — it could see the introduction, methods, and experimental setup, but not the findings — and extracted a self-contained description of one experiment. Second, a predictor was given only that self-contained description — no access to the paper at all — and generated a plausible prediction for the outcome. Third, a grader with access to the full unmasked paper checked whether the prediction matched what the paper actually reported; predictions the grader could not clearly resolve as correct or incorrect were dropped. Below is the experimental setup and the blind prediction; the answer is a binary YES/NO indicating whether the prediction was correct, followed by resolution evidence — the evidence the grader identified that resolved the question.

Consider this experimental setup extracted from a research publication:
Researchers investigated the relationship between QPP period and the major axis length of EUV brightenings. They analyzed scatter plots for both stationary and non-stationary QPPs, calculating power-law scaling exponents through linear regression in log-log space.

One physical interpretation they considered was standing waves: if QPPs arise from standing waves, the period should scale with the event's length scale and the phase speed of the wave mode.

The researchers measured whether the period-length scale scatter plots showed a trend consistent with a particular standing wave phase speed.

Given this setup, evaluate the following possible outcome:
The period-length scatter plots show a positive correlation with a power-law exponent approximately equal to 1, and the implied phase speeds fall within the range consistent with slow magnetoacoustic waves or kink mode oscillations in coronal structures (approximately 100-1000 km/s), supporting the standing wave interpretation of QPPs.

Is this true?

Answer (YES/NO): NO